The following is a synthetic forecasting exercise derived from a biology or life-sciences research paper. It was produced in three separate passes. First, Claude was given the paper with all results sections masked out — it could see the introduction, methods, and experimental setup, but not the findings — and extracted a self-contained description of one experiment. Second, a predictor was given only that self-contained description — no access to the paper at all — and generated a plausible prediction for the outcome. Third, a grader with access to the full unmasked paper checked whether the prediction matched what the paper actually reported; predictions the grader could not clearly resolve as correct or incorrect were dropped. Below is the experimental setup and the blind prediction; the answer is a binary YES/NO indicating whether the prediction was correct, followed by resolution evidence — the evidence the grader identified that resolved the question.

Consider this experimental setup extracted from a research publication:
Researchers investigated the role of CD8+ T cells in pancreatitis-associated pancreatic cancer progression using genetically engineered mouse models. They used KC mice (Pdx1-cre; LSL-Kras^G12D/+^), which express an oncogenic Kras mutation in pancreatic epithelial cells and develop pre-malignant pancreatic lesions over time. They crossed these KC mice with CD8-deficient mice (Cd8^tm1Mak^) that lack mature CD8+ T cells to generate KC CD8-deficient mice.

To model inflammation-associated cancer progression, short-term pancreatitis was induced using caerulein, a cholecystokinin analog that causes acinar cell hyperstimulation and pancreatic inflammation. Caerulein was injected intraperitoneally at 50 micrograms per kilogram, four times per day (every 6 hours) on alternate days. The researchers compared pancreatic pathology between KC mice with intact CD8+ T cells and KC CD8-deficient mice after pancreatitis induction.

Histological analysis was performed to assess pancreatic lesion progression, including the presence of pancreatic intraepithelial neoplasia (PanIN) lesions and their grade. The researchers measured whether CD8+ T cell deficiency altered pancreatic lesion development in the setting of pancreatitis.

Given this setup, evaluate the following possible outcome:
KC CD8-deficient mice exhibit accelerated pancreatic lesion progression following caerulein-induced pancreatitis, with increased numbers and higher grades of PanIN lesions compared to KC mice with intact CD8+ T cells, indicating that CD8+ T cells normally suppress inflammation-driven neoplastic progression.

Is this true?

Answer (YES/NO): NO